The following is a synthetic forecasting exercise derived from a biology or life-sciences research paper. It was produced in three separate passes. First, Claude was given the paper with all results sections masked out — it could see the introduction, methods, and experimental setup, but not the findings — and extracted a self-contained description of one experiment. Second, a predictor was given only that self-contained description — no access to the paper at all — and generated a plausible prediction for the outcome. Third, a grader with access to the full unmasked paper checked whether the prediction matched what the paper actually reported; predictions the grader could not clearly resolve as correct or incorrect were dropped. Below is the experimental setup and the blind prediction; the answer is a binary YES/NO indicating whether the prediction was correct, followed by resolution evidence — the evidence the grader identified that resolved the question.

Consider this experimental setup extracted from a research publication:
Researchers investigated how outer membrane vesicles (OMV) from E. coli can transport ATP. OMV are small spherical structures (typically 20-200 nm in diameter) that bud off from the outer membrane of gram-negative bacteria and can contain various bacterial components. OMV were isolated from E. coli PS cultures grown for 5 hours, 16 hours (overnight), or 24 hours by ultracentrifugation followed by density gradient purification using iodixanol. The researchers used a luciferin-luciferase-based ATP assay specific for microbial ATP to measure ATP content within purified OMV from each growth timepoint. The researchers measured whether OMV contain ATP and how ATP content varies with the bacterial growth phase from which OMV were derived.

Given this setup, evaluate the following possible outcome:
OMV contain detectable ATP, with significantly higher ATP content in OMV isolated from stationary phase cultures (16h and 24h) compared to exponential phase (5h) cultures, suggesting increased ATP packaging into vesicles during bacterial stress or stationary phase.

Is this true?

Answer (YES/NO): NO